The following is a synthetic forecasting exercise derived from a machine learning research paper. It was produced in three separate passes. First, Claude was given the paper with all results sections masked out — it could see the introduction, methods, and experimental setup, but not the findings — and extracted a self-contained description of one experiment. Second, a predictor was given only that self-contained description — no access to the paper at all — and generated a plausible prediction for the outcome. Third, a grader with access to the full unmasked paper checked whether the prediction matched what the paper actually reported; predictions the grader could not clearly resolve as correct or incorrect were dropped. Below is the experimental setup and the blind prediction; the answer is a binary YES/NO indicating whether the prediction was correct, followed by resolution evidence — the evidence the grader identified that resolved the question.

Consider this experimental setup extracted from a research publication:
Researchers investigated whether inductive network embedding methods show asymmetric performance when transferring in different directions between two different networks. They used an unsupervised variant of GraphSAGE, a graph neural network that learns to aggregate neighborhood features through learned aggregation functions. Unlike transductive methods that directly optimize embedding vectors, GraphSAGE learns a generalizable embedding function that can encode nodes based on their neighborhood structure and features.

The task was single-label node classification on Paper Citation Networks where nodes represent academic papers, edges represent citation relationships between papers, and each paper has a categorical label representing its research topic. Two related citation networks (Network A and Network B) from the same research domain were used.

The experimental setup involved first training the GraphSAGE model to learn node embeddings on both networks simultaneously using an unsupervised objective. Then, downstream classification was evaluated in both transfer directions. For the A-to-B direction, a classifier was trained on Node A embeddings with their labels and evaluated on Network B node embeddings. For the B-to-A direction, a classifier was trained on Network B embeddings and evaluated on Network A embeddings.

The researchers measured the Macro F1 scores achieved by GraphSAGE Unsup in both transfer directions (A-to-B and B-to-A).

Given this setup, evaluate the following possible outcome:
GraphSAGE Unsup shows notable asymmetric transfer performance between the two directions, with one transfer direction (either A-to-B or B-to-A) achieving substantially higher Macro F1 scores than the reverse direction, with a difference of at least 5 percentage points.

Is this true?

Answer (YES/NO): YES